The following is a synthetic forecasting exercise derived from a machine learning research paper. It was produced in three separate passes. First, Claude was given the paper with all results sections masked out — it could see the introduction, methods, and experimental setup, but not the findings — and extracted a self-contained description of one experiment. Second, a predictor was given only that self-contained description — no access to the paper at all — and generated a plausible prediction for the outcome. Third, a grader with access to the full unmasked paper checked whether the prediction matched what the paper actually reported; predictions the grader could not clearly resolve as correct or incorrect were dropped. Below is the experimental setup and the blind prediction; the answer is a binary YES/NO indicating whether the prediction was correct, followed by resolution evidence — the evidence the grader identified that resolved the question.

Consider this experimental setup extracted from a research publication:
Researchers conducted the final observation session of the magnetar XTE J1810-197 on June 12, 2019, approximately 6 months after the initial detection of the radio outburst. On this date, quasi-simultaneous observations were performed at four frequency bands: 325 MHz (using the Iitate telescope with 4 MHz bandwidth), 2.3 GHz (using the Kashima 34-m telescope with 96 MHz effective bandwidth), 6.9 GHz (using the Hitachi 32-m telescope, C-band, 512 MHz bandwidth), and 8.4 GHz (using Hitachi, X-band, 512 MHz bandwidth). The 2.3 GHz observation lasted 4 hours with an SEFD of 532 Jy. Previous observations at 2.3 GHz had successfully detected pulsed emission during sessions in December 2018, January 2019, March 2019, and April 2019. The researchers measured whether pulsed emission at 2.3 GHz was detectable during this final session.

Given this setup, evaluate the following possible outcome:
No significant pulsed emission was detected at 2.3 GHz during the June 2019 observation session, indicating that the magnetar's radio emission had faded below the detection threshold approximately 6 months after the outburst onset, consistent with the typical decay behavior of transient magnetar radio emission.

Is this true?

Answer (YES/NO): YES